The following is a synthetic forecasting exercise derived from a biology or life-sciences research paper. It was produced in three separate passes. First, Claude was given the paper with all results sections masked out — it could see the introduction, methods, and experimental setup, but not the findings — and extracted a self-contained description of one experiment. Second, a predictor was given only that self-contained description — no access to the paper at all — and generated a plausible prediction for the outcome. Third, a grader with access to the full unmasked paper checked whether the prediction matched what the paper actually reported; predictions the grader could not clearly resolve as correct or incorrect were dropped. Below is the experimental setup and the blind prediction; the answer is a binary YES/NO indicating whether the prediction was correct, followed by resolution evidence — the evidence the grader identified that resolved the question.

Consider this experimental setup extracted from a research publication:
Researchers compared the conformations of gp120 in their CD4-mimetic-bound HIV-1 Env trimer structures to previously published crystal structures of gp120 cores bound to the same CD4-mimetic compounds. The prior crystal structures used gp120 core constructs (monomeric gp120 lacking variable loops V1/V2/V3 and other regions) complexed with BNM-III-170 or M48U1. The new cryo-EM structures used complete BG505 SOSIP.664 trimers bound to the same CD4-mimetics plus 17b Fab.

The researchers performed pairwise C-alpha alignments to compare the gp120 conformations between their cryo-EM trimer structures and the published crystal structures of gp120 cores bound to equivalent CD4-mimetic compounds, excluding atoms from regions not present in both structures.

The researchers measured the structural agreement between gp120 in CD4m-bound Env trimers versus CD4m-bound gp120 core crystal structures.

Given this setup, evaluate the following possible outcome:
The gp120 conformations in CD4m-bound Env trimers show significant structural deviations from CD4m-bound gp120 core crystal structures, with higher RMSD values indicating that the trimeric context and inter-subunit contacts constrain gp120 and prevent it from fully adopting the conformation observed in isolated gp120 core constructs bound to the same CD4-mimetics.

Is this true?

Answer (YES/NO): NO